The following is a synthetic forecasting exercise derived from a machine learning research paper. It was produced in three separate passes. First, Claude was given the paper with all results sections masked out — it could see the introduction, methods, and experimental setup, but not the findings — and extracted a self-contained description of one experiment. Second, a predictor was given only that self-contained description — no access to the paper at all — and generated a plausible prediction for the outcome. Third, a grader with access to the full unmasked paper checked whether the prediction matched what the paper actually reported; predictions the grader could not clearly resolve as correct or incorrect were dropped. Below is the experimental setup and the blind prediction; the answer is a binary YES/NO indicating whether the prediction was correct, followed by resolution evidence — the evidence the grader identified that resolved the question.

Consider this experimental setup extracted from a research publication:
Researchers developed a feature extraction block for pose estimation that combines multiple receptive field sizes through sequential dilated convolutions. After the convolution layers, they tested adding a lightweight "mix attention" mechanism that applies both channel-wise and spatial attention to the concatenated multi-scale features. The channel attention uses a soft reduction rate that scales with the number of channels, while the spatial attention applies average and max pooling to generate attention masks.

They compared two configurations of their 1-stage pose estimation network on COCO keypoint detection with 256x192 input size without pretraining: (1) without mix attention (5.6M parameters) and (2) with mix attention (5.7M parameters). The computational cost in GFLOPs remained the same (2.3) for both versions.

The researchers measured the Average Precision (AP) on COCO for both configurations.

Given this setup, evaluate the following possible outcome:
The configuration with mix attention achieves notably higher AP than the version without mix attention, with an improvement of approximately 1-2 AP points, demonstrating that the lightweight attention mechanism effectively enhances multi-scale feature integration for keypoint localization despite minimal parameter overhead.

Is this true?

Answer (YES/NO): NO